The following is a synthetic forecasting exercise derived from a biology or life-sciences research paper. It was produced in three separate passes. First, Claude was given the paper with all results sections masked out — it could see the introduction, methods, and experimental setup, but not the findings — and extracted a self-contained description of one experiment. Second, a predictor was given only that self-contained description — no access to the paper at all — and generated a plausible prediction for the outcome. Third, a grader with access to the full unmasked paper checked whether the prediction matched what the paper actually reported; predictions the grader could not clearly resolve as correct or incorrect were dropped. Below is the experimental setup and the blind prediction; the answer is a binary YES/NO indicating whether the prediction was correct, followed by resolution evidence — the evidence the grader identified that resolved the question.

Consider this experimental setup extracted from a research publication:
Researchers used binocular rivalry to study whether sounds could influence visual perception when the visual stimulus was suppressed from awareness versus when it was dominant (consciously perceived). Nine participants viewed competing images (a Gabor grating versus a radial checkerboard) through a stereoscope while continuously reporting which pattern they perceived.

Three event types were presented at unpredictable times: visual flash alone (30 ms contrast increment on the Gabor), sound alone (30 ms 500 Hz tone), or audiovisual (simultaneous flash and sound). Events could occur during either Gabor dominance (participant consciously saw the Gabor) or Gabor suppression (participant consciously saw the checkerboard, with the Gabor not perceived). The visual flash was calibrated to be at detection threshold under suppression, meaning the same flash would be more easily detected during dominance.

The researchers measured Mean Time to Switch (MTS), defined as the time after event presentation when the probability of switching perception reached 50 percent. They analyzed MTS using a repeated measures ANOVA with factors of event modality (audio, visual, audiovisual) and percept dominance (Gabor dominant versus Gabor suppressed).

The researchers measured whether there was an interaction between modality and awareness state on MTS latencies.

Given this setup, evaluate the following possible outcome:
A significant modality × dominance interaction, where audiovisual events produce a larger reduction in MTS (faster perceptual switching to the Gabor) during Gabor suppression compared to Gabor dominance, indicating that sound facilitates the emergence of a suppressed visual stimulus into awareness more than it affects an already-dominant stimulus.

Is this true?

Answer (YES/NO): YES